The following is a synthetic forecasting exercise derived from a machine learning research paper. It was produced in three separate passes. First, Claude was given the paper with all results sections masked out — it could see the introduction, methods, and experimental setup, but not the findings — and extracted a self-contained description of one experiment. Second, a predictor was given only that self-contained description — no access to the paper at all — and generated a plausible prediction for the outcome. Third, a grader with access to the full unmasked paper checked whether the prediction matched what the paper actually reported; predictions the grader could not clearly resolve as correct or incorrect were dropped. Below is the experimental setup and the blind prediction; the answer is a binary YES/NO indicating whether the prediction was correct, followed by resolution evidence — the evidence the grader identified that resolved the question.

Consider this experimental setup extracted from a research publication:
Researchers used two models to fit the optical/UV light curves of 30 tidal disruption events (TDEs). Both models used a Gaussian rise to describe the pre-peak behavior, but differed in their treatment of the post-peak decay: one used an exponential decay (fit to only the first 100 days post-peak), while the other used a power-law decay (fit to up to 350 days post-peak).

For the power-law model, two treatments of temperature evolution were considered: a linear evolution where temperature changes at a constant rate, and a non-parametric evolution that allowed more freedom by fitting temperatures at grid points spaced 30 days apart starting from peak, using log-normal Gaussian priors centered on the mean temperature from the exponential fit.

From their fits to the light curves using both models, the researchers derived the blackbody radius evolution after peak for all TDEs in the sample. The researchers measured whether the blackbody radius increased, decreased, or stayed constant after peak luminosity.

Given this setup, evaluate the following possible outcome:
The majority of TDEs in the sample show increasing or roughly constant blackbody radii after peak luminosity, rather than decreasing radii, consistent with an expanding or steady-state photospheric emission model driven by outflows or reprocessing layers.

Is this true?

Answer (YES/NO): NO